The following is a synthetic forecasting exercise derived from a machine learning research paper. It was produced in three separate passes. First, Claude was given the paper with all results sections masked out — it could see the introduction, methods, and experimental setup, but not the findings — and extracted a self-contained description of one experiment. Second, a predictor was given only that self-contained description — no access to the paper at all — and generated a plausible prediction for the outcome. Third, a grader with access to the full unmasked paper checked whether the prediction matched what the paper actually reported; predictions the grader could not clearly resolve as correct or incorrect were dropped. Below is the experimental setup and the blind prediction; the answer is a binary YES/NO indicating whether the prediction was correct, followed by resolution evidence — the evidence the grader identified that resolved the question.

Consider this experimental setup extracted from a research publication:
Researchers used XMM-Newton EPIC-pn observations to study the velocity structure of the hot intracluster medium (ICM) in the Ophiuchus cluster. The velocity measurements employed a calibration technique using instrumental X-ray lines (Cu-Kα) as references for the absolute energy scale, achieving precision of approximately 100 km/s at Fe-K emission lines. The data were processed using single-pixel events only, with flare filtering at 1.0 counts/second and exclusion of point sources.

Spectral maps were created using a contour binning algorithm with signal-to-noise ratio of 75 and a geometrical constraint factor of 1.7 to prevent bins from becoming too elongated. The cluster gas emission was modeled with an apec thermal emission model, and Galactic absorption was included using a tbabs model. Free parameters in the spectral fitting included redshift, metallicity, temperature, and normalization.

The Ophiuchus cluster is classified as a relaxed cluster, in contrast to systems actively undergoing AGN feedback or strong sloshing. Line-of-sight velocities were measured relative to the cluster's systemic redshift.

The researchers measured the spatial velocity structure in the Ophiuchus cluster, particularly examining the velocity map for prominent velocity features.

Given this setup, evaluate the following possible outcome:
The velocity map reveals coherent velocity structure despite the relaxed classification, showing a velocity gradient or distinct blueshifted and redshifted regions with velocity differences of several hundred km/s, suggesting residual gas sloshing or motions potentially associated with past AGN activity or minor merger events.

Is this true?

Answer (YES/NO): YES